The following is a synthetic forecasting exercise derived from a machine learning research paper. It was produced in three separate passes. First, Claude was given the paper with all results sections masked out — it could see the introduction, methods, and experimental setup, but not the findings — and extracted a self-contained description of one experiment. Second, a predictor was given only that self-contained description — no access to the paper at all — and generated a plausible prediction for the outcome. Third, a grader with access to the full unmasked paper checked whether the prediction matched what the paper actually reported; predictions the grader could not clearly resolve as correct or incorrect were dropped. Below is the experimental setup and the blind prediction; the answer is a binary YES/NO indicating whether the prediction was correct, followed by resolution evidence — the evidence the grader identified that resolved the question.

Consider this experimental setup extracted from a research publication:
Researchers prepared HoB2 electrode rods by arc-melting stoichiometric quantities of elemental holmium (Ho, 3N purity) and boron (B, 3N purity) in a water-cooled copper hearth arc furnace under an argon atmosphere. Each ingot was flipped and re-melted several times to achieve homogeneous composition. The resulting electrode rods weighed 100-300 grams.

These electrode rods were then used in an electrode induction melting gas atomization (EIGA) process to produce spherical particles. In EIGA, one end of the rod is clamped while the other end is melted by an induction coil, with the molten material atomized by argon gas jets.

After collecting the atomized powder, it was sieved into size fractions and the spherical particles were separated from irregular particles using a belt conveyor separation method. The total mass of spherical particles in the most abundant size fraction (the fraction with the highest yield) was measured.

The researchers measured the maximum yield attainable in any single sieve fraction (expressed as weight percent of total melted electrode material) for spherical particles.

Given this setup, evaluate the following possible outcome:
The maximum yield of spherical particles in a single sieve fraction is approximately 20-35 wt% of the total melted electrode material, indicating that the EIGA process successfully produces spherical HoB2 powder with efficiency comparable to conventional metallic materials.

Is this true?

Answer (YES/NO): NO